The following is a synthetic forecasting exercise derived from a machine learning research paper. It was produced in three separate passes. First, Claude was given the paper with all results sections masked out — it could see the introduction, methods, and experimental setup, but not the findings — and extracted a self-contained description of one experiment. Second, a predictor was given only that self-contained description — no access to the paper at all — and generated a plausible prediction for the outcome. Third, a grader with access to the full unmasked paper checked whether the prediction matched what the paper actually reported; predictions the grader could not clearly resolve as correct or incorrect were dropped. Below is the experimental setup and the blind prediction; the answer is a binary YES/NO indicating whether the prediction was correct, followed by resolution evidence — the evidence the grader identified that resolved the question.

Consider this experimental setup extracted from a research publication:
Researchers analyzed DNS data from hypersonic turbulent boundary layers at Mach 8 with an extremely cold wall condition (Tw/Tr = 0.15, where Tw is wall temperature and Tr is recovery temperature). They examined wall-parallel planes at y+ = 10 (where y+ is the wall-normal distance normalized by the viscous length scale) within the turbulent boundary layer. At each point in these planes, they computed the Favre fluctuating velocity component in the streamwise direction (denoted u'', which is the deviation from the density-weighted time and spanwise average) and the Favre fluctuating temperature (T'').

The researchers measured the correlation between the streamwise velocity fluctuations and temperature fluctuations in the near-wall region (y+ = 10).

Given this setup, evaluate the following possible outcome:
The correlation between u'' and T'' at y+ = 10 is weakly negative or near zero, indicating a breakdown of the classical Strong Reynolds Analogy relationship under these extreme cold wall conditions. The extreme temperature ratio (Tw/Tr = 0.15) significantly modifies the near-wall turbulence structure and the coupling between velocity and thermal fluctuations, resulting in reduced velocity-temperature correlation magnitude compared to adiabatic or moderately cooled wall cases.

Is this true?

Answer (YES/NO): NO